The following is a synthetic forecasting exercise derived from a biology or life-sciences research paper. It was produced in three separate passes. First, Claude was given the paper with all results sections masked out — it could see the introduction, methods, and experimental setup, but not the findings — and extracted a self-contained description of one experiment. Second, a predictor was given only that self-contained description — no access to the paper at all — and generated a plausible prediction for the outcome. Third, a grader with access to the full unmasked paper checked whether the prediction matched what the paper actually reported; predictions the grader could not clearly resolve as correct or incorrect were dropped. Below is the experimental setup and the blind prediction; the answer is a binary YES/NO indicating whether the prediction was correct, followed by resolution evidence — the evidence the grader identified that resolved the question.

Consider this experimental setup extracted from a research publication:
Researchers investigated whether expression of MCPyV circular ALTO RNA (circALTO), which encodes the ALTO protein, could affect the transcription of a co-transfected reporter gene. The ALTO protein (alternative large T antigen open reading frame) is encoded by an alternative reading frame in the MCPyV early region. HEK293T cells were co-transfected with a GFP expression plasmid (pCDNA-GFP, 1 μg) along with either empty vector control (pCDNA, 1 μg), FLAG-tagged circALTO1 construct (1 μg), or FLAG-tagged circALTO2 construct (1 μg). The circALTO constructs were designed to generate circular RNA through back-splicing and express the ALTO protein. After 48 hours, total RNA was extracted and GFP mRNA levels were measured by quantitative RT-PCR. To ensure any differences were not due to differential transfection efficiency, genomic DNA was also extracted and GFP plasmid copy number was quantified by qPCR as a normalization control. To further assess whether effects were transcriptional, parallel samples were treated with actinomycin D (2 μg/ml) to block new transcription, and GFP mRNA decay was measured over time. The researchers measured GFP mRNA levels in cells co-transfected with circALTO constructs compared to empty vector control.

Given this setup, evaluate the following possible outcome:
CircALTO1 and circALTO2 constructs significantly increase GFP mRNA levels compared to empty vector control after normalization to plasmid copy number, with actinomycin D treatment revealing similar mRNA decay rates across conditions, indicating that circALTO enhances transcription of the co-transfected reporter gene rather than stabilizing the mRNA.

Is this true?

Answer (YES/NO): YES